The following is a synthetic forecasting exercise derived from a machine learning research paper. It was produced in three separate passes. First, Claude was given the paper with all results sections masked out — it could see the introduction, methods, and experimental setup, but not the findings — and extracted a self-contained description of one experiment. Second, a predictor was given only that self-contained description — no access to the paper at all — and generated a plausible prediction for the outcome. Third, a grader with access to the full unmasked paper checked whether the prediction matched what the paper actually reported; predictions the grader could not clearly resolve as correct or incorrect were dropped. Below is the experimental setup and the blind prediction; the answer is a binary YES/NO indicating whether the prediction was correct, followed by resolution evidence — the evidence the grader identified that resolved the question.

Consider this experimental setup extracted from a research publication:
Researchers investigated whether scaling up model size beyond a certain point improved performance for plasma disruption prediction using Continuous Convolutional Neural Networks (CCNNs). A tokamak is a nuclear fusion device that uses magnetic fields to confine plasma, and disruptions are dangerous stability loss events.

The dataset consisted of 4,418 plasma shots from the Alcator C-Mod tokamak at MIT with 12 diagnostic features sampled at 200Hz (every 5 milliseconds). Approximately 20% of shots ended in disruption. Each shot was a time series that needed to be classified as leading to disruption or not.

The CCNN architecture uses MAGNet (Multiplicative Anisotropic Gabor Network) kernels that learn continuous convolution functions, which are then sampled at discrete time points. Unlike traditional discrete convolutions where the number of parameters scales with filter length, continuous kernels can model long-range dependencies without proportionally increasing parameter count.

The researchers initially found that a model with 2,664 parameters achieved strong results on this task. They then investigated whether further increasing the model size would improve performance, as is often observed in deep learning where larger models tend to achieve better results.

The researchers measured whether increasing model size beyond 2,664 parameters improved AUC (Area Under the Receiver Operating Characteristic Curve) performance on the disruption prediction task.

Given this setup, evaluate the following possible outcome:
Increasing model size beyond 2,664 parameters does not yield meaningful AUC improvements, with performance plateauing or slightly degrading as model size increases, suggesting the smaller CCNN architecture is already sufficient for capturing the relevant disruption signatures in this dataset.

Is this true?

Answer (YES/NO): YES